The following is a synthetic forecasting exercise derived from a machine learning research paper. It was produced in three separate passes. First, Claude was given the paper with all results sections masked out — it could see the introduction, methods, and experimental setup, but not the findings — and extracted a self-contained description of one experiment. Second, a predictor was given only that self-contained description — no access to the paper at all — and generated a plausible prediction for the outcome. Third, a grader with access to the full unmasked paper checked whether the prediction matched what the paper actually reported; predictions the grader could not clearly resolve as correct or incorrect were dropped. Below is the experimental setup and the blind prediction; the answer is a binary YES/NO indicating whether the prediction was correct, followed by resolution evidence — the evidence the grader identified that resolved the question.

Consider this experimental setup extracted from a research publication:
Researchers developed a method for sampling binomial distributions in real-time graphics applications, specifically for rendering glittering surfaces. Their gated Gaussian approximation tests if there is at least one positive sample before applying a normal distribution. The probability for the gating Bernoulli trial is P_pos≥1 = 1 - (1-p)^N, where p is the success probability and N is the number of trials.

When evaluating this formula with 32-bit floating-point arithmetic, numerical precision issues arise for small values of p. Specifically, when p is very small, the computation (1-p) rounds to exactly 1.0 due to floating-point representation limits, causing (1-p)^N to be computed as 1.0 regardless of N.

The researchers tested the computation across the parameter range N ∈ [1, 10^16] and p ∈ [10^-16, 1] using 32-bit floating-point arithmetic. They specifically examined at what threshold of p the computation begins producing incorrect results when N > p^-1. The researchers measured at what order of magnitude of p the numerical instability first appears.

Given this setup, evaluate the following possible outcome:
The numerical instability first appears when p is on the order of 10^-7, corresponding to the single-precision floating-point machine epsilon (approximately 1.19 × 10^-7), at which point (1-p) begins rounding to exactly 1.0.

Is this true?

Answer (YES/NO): NO